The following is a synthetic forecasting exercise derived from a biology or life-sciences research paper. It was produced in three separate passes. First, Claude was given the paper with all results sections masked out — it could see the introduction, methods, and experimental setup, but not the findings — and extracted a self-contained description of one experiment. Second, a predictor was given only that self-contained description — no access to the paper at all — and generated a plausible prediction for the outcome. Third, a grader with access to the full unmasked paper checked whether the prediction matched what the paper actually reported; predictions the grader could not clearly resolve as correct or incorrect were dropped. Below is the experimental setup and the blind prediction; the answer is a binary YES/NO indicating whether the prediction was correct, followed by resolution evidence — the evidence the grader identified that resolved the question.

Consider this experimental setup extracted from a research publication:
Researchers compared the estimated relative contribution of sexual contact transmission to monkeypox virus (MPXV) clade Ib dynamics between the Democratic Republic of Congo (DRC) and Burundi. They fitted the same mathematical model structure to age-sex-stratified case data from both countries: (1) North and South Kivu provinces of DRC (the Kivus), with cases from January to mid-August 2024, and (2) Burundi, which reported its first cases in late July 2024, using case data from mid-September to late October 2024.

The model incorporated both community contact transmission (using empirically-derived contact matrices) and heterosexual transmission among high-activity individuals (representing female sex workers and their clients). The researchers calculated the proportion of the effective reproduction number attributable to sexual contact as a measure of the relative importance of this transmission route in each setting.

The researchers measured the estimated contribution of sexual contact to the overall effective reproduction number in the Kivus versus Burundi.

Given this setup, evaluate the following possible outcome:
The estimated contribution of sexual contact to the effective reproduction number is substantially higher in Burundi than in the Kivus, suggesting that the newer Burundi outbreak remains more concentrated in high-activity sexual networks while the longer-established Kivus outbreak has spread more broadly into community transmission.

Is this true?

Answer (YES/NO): NO